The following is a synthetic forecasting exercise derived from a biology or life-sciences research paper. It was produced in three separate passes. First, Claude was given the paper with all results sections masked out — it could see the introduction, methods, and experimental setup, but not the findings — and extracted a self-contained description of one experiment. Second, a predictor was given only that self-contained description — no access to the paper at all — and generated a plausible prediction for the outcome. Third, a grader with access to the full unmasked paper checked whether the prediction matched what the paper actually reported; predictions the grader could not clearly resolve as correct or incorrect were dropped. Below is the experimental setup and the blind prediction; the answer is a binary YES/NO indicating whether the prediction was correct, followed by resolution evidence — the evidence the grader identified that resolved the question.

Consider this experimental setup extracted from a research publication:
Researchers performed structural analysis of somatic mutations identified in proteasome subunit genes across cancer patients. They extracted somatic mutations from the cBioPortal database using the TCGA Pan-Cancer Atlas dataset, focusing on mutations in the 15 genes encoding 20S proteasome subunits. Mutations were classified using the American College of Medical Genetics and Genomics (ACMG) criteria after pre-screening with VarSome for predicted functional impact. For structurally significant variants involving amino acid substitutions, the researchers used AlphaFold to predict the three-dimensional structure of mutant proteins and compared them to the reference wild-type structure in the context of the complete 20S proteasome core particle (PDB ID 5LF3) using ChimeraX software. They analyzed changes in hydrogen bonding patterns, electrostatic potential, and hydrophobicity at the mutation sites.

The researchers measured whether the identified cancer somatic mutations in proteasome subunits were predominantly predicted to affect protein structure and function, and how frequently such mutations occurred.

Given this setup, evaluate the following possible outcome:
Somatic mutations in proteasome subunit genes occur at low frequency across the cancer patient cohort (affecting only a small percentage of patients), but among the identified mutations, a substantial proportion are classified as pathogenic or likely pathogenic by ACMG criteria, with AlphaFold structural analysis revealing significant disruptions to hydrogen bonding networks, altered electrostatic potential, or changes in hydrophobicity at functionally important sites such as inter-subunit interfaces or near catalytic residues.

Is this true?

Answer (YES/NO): NO